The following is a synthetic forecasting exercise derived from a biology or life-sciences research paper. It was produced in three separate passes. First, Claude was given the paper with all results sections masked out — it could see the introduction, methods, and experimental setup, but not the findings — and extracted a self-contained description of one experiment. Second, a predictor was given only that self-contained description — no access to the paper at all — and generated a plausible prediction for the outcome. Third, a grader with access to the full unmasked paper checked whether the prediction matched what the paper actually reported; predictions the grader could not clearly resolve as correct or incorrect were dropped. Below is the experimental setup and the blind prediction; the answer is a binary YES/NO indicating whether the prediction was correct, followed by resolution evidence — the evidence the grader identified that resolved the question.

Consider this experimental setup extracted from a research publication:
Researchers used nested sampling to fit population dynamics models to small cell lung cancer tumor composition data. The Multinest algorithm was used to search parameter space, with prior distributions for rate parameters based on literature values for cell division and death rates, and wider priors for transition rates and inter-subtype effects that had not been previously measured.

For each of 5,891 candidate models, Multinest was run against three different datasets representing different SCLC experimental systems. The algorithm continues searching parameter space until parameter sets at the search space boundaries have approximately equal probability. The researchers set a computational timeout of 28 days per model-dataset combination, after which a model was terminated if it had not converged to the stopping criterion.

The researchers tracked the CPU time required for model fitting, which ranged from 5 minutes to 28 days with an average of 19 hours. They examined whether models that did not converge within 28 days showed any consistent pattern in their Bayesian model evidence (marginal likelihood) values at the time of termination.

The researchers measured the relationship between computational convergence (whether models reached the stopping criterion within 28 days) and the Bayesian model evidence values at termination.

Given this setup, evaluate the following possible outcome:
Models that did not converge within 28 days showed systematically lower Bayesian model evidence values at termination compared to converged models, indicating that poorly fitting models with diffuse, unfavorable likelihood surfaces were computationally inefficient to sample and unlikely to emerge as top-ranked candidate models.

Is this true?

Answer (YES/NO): YES